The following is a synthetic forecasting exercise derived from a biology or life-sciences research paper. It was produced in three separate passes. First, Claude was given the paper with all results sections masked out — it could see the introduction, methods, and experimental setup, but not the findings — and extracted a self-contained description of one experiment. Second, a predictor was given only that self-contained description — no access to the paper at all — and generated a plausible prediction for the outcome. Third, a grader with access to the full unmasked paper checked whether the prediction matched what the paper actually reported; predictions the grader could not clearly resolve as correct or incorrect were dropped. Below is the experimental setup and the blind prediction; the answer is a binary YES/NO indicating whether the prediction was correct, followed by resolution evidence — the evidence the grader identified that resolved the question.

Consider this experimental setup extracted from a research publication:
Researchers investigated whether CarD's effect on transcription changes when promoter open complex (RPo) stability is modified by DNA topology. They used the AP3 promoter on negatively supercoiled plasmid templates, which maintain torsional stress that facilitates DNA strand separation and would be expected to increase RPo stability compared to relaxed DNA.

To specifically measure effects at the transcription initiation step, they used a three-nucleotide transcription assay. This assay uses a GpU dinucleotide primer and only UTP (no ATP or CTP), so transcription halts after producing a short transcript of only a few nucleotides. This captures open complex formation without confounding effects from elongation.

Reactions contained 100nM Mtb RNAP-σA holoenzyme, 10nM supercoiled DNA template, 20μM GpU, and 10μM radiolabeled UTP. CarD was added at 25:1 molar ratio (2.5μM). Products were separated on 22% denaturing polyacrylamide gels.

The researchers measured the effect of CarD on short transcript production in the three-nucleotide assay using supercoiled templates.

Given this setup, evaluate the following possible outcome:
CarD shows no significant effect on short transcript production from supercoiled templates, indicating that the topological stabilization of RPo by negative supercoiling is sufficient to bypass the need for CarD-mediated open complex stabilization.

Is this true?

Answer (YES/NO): NO